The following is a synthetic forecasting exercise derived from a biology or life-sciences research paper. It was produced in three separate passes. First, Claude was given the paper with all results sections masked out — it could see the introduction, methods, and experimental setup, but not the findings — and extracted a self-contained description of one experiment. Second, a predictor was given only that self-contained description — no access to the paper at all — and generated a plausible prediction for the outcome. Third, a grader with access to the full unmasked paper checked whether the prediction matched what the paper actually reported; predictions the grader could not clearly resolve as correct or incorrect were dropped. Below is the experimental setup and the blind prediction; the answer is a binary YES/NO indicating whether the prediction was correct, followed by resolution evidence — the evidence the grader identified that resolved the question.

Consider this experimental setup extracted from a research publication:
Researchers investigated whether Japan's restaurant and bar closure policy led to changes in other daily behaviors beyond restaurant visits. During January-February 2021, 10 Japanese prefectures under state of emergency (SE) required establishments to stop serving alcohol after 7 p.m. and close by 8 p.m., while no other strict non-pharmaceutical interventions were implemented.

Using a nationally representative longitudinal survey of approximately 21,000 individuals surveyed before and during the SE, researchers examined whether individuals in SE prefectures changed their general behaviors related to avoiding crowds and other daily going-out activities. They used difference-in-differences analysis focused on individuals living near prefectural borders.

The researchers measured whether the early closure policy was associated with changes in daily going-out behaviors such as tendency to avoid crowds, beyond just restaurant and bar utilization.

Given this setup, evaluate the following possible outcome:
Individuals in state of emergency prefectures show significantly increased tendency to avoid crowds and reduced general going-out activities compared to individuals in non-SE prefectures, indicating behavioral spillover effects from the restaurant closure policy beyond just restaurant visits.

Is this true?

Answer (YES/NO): NO